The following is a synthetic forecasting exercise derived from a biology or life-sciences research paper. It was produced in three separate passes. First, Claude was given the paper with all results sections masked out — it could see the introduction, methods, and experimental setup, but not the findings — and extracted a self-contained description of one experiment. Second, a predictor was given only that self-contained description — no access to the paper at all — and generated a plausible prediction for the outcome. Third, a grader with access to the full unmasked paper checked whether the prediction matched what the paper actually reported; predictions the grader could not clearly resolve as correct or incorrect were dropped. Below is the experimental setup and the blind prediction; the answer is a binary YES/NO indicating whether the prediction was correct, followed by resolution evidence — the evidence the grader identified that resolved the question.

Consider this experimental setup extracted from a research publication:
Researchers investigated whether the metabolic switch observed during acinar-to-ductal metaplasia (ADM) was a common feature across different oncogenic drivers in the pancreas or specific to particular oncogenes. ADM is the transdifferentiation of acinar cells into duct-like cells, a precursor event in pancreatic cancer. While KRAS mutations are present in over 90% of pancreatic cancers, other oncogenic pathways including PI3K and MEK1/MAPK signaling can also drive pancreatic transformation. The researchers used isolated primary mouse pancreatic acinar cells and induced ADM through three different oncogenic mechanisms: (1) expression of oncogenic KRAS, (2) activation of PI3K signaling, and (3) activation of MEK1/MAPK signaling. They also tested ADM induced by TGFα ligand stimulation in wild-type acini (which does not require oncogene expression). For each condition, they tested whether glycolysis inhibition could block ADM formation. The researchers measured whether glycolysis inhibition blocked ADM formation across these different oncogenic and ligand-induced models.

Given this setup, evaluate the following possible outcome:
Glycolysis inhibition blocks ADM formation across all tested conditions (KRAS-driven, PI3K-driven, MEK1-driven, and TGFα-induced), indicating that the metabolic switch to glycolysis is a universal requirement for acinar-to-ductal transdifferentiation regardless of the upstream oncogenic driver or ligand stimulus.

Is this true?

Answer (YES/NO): YES